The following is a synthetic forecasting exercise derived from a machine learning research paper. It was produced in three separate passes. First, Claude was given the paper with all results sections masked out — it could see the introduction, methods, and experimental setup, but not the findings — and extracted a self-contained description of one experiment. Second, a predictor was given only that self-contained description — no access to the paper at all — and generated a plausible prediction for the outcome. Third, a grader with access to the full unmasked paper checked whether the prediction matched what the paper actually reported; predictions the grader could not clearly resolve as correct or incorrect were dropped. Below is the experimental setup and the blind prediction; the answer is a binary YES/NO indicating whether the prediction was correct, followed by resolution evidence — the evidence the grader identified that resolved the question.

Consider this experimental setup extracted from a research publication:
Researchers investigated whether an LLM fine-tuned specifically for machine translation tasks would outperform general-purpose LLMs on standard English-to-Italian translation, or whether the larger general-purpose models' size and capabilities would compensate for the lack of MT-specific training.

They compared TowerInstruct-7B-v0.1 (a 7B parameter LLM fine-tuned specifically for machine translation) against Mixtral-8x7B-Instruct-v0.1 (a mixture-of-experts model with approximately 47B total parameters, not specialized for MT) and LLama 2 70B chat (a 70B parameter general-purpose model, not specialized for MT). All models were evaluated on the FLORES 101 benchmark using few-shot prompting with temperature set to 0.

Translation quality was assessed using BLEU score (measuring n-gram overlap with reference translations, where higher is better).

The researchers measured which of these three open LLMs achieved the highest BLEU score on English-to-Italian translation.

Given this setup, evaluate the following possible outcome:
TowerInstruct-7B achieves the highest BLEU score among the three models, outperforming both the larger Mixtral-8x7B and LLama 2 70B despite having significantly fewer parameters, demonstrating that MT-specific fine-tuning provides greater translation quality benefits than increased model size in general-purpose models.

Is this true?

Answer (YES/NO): YES